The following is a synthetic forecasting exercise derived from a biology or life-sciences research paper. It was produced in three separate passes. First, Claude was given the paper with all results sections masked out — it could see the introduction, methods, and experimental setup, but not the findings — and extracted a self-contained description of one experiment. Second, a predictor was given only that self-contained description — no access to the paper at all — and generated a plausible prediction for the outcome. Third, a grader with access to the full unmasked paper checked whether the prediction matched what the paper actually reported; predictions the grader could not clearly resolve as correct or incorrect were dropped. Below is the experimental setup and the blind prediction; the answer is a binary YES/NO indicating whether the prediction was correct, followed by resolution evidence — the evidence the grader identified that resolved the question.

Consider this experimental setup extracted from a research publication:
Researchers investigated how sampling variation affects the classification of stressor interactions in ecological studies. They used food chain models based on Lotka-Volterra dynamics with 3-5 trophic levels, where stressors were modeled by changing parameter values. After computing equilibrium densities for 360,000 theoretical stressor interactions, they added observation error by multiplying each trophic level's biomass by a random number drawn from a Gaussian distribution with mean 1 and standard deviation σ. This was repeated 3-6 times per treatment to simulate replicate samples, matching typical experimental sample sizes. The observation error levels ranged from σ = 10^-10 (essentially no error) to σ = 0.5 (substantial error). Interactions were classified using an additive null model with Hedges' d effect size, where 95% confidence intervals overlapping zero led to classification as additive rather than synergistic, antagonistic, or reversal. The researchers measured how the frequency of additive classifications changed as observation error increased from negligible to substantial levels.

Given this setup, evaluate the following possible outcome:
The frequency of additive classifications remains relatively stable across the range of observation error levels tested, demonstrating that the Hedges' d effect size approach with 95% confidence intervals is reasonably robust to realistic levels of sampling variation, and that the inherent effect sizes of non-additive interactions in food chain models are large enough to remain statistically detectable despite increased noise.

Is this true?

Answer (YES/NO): NO